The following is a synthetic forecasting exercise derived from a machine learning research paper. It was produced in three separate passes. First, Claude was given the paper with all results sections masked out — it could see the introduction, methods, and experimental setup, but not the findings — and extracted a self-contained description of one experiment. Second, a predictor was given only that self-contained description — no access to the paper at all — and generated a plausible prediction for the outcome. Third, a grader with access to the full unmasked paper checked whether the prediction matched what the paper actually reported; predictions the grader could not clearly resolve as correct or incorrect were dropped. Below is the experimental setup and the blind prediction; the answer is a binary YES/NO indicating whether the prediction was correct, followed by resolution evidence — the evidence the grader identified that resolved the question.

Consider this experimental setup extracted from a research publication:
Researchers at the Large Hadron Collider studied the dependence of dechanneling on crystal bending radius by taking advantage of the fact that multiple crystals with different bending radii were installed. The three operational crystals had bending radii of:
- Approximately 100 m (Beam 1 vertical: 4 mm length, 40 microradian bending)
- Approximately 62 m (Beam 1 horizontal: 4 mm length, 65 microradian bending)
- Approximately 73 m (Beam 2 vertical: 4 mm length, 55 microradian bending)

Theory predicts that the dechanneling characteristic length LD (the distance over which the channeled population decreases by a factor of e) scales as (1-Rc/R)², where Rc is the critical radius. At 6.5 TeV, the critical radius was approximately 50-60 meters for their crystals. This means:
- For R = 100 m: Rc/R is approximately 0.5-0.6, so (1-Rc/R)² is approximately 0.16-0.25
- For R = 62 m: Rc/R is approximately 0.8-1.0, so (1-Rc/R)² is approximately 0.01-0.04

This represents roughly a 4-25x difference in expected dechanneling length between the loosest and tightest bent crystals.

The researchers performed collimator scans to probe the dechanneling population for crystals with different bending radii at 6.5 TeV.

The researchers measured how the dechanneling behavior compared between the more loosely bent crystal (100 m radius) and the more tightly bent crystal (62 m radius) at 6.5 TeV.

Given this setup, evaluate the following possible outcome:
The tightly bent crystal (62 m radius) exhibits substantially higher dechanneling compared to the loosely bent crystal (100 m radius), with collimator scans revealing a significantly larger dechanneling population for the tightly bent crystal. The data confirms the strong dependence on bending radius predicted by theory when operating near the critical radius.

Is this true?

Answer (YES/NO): YES